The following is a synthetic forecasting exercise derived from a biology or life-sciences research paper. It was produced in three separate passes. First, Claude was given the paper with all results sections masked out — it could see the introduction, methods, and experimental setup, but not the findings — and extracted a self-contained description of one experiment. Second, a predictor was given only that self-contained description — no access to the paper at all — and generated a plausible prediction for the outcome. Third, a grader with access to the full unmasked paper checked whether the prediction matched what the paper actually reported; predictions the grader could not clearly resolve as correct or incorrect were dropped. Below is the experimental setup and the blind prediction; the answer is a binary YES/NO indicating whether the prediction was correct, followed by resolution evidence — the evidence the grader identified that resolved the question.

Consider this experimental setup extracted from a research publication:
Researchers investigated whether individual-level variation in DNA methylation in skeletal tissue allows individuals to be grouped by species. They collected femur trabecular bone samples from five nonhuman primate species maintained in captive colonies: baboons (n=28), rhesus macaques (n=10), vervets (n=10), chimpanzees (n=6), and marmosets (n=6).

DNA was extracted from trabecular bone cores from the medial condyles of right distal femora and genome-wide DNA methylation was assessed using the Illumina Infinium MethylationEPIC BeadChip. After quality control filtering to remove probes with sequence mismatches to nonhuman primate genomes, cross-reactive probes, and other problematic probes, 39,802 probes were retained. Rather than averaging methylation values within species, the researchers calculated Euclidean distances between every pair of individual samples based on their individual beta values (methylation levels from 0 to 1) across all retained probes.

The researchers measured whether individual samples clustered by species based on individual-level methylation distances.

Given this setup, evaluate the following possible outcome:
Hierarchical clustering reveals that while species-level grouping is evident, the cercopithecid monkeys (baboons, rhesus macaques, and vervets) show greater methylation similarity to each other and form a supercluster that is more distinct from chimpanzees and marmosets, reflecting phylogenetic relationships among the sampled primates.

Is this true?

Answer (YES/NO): NO